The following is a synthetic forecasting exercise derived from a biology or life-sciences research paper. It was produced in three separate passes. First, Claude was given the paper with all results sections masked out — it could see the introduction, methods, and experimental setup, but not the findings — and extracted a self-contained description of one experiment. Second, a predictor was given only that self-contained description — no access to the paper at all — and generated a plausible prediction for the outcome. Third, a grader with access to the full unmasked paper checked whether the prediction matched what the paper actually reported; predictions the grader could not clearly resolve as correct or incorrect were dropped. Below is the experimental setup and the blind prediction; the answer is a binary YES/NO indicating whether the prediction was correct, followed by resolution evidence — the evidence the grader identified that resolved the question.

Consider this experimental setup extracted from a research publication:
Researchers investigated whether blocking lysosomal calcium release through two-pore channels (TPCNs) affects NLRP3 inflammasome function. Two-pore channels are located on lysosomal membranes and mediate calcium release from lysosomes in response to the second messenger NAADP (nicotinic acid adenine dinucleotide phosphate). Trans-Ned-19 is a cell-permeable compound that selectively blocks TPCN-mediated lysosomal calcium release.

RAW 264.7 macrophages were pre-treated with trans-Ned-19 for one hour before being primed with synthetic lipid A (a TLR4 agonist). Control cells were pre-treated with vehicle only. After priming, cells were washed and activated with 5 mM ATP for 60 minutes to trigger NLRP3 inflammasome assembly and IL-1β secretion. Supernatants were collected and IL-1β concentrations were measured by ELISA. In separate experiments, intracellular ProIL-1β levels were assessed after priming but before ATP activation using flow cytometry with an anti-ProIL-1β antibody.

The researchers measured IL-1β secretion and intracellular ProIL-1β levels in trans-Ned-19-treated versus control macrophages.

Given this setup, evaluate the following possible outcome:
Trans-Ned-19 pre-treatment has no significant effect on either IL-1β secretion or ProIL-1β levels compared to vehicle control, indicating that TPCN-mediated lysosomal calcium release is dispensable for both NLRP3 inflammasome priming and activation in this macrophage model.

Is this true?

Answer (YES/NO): NO